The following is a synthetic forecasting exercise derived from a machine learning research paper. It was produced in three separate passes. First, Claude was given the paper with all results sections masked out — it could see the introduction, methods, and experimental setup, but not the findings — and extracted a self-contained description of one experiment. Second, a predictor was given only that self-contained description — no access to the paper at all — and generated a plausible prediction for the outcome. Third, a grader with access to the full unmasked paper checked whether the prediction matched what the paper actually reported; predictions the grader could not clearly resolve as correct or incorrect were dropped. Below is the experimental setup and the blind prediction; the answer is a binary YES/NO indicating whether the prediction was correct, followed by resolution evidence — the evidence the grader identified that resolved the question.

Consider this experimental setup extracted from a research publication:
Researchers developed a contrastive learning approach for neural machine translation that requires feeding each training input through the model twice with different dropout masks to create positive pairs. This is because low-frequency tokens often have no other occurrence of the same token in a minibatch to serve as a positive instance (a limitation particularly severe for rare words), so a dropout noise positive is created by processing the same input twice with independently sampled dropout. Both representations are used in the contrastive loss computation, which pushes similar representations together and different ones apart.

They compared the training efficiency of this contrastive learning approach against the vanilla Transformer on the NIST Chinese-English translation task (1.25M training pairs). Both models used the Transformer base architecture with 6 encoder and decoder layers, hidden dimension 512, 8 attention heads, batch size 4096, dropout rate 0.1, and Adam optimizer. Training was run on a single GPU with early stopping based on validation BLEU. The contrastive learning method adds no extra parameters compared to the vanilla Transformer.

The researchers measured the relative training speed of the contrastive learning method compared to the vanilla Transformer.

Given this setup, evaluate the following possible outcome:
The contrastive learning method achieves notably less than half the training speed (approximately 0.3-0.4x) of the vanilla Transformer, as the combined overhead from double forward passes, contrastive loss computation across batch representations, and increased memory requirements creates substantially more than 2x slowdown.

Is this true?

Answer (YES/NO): NO